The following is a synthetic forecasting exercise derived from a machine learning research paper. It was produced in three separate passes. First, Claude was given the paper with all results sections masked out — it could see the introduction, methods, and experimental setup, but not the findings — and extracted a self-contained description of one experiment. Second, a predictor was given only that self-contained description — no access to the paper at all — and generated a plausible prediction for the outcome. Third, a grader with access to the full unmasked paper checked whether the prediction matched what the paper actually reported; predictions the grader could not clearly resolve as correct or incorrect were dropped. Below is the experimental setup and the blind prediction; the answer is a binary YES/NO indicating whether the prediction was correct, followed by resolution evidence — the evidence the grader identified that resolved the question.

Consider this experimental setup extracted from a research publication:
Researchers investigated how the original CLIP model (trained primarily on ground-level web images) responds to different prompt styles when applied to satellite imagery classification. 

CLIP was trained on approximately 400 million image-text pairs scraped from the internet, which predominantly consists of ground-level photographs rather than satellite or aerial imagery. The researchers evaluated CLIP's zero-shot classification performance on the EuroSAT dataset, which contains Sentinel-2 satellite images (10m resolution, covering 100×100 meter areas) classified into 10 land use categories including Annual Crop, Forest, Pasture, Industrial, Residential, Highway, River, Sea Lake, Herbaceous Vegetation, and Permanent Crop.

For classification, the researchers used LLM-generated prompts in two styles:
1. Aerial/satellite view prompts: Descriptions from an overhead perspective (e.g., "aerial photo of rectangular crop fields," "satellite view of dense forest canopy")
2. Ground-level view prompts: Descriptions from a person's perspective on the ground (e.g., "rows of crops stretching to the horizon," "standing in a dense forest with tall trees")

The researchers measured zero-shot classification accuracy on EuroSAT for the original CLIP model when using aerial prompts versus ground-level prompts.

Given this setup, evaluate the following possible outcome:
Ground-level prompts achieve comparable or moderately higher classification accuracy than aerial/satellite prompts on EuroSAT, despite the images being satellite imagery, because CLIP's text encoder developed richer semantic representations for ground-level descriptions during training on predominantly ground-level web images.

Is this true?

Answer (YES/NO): NO